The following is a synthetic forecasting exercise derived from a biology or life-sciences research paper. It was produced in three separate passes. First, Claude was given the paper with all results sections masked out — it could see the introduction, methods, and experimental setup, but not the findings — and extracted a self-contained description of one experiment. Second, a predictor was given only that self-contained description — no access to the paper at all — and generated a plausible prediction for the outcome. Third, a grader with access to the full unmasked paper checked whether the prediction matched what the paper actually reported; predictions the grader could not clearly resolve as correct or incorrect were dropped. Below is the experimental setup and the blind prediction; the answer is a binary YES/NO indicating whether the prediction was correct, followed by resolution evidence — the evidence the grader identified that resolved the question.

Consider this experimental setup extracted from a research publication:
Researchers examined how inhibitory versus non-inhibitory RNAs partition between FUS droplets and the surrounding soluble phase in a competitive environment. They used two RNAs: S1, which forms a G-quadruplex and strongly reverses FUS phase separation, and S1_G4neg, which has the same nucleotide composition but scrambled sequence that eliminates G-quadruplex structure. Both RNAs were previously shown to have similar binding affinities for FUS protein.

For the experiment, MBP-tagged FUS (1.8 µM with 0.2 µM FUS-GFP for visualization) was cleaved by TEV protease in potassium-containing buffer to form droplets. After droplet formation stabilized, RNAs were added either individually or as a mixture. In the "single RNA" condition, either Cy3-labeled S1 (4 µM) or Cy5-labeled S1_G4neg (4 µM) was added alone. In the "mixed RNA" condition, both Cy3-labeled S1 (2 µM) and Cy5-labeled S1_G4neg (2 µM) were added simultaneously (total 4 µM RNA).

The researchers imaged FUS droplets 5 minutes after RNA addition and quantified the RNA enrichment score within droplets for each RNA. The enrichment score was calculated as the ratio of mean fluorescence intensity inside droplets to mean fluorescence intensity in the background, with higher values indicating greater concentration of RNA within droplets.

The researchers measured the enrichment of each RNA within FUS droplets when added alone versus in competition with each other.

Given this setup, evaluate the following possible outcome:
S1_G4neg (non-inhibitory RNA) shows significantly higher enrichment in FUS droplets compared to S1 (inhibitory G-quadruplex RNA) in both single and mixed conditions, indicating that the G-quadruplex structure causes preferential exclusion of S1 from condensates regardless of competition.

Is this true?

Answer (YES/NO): NO